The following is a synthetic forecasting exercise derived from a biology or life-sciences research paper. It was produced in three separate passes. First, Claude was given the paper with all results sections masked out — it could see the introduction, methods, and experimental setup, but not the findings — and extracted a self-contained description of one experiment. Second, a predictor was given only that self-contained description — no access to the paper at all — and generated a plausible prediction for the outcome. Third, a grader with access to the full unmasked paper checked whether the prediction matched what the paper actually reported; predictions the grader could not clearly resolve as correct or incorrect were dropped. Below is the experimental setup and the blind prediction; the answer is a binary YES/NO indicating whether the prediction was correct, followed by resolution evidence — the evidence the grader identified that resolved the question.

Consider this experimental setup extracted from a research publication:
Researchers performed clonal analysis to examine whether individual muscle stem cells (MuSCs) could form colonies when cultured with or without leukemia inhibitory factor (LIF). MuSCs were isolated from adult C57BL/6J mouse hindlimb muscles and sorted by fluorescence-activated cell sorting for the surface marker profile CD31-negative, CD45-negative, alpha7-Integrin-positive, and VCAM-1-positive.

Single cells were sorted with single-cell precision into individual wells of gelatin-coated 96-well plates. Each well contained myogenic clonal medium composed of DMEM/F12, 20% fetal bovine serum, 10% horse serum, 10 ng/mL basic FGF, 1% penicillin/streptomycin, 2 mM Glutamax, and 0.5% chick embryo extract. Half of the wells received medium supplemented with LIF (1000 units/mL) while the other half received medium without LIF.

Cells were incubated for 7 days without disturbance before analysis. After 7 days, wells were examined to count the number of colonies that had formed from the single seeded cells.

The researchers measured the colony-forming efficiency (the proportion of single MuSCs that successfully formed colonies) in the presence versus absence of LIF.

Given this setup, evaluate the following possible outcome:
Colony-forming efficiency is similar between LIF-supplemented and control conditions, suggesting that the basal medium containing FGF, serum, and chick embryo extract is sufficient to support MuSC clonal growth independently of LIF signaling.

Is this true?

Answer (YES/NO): YES